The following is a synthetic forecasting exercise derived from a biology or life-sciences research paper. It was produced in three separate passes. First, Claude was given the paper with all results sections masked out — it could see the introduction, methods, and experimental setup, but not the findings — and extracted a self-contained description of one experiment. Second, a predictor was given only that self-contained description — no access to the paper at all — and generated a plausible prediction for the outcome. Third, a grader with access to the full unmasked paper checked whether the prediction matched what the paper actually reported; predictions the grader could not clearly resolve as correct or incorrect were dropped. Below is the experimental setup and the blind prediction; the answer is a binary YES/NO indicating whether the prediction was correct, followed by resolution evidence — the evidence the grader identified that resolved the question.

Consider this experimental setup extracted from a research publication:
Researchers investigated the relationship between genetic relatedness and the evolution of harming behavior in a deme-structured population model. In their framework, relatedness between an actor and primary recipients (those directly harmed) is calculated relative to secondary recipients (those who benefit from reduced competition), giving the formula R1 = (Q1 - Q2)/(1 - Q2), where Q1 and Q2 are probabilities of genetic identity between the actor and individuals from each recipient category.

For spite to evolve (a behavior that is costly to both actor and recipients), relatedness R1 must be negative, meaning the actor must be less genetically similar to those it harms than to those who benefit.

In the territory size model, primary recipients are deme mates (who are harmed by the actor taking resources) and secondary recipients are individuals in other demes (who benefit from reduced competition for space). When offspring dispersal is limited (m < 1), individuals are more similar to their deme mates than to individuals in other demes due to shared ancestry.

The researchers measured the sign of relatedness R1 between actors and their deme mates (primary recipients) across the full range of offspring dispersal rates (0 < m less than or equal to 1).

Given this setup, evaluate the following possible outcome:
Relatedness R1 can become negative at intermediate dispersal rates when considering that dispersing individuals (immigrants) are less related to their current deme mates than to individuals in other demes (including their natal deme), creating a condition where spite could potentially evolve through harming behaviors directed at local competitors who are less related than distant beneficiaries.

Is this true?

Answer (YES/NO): NO